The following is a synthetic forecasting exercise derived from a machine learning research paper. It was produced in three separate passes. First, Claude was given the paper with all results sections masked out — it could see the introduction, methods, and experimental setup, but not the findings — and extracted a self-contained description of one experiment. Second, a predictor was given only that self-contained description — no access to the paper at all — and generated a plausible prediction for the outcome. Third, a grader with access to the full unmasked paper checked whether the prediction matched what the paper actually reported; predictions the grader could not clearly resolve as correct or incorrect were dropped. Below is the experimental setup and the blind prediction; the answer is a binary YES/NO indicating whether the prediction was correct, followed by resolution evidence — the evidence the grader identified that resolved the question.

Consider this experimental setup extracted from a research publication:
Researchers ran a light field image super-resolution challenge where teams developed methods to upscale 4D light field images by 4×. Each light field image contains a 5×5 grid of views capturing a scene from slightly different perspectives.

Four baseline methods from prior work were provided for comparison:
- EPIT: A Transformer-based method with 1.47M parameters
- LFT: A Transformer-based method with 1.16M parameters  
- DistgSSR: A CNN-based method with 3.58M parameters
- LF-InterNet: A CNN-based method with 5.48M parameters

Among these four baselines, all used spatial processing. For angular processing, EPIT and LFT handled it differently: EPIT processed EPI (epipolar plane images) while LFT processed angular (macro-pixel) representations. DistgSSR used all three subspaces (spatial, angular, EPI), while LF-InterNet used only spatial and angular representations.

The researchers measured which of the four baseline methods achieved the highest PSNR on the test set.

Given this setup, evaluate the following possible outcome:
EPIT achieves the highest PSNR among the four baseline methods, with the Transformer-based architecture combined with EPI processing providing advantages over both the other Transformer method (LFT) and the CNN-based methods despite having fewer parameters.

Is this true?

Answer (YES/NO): YES